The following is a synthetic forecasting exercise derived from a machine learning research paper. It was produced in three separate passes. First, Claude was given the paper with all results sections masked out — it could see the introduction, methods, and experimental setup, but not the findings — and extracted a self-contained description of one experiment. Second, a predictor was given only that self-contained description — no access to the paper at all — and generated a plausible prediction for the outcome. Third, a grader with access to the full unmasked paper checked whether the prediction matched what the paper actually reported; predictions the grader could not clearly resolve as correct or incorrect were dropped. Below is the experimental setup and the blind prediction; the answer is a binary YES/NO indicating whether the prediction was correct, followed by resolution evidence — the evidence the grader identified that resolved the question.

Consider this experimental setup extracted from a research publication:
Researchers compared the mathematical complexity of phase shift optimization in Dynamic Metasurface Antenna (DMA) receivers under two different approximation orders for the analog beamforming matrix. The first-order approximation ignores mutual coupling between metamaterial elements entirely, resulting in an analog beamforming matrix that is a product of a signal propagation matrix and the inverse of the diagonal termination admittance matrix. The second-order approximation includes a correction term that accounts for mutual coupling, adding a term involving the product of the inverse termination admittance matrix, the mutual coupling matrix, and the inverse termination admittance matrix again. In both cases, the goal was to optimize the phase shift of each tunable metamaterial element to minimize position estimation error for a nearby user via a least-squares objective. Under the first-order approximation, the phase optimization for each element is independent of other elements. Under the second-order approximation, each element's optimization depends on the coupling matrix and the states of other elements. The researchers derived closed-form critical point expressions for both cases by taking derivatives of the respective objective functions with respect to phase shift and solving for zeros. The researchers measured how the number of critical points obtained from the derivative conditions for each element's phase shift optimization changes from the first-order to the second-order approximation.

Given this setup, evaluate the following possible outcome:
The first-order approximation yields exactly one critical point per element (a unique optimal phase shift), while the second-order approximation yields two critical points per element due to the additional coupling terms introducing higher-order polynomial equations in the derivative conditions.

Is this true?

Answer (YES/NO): NO